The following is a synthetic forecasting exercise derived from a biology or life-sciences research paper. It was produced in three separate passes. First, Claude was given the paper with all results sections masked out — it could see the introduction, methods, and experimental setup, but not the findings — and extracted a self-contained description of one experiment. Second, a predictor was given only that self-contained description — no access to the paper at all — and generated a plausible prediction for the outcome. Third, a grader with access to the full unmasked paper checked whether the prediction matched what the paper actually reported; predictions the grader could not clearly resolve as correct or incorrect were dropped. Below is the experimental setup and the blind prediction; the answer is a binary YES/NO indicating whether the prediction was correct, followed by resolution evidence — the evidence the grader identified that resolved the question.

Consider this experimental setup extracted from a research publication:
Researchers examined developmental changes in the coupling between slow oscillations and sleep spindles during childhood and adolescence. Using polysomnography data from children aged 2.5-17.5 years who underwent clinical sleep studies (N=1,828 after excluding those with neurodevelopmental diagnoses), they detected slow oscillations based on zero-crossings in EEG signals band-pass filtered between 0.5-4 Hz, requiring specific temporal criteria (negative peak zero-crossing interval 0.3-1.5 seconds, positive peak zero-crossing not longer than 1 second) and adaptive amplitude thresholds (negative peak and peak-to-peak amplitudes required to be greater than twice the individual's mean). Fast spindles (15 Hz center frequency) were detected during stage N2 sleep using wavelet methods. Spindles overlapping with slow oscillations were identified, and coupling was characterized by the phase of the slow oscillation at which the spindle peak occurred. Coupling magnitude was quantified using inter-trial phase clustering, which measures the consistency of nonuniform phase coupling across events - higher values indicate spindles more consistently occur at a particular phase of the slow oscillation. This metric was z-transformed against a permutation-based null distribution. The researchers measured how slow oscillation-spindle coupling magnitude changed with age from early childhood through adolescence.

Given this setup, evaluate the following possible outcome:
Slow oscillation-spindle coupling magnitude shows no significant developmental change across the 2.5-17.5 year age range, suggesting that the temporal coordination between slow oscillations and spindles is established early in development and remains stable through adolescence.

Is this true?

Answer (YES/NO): NO